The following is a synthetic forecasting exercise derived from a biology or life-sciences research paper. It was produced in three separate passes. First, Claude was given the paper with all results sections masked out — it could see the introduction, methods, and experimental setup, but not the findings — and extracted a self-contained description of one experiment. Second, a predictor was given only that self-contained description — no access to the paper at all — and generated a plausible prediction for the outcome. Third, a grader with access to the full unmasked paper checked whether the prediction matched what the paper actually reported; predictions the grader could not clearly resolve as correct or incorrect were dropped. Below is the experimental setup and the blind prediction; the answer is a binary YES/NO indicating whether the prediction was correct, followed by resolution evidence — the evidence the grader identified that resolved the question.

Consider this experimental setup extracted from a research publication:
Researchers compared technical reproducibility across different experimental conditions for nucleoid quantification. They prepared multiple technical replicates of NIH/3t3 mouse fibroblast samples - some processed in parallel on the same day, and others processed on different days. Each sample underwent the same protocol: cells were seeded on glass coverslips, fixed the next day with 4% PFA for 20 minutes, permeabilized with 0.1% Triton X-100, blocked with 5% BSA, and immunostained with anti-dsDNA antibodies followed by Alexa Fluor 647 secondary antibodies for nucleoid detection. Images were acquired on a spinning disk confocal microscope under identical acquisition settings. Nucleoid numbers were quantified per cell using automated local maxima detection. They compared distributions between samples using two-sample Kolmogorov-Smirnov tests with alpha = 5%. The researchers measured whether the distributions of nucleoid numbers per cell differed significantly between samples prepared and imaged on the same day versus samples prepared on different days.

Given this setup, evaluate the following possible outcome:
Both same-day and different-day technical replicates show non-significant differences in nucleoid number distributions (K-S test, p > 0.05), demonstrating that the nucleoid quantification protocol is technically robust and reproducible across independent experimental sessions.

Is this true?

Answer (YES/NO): NO